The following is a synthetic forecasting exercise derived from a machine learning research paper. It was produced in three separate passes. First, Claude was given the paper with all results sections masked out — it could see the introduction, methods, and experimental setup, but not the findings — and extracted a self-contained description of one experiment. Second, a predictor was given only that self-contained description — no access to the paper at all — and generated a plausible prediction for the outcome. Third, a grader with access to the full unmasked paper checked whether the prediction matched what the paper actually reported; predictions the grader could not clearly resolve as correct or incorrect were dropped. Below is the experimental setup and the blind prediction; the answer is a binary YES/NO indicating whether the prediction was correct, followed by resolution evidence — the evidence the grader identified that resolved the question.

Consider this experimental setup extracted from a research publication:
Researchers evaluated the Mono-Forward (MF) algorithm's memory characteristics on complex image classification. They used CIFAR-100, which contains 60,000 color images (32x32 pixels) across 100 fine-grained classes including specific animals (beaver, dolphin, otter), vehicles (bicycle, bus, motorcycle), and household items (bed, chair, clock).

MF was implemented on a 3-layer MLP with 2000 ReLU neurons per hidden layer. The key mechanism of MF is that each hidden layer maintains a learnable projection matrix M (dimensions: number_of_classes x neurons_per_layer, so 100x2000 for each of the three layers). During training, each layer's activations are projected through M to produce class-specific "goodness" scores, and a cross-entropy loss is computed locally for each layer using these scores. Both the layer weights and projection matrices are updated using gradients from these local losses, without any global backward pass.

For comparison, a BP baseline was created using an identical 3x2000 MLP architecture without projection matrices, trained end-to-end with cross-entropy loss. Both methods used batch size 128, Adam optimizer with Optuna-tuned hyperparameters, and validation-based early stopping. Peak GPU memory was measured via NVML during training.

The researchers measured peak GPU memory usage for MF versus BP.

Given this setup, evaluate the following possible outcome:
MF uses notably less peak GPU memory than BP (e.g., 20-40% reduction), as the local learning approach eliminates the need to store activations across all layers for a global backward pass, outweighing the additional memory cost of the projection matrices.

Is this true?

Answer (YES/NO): NO